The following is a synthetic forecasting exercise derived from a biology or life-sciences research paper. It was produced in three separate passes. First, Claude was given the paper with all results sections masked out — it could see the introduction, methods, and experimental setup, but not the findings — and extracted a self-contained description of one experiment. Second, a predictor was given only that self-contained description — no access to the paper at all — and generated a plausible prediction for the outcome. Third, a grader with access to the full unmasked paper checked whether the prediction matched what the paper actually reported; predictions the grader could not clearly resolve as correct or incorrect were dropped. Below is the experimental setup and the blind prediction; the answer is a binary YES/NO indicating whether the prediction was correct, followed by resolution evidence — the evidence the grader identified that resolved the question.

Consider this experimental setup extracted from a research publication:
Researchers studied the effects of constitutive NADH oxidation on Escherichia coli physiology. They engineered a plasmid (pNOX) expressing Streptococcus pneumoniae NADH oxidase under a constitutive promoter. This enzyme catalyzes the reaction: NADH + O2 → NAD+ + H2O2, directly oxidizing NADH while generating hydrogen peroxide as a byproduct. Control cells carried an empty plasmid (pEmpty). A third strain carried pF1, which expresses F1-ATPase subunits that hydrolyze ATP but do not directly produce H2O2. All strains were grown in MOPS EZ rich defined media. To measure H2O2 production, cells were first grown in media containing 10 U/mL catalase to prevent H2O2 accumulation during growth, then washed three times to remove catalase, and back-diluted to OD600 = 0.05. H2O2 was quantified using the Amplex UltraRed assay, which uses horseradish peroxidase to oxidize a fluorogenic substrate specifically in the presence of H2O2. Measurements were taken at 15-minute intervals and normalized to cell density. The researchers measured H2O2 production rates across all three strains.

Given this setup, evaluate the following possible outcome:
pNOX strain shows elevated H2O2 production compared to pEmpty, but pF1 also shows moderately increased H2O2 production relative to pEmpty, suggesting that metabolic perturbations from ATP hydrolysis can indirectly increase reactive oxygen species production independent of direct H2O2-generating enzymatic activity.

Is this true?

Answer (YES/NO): YES